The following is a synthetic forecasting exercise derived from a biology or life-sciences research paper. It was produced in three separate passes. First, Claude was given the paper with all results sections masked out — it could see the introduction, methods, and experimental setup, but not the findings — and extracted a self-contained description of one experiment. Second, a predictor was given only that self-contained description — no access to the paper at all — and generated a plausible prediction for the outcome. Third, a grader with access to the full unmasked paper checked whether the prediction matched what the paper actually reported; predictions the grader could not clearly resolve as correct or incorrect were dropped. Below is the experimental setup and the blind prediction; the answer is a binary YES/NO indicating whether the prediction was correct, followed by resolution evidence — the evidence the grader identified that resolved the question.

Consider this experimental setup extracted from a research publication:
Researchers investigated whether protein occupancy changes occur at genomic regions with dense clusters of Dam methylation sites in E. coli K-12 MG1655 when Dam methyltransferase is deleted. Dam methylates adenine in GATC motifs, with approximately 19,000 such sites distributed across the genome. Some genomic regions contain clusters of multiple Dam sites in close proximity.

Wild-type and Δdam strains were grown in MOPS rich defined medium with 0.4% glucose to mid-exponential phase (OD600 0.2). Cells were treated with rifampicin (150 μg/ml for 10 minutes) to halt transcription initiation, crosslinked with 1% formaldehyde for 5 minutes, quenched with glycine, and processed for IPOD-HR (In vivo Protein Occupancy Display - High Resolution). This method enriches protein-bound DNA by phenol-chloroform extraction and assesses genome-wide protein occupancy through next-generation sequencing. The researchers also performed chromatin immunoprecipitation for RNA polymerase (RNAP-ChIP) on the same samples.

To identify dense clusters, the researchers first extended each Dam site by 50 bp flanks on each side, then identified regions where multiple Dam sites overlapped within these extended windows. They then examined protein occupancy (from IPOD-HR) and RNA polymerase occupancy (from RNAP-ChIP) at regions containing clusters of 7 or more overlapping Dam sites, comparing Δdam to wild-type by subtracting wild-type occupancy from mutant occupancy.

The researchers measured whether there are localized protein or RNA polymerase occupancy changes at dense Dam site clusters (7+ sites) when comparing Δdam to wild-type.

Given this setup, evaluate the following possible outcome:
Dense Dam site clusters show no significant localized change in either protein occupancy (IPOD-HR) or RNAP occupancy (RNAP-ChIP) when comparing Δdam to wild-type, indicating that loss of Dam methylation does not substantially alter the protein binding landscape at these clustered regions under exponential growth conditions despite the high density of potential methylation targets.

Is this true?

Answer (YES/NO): NO